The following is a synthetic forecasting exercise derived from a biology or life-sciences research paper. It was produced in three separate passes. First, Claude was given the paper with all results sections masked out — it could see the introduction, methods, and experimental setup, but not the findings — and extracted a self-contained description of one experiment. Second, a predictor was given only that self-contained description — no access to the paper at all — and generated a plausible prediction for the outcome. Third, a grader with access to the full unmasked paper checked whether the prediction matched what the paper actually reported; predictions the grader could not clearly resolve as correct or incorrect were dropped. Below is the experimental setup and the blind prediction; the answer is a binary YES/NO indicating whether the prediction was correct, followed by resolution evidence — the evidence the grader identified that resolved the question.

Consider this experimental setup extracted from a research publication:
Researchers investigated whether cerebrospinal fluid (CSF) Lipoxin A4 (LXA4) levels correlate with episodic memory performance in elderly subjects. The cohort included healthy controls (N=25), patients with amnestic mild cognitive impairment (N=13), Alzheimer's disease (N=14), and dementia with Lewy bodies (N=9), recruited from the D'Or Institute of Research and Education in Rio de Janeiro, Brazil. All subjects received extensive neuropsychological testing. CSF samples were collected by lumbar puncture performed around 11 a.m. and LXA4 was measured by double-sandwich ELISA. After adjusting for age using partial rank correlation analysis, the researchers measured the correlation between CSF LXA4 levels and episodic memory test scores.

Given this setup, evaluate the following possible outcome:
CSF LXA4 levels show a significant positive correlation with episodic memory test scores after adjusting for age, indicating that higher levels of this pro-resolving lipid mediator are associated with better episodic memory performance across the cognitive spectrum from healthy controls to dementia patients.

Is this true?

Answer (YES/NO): NO